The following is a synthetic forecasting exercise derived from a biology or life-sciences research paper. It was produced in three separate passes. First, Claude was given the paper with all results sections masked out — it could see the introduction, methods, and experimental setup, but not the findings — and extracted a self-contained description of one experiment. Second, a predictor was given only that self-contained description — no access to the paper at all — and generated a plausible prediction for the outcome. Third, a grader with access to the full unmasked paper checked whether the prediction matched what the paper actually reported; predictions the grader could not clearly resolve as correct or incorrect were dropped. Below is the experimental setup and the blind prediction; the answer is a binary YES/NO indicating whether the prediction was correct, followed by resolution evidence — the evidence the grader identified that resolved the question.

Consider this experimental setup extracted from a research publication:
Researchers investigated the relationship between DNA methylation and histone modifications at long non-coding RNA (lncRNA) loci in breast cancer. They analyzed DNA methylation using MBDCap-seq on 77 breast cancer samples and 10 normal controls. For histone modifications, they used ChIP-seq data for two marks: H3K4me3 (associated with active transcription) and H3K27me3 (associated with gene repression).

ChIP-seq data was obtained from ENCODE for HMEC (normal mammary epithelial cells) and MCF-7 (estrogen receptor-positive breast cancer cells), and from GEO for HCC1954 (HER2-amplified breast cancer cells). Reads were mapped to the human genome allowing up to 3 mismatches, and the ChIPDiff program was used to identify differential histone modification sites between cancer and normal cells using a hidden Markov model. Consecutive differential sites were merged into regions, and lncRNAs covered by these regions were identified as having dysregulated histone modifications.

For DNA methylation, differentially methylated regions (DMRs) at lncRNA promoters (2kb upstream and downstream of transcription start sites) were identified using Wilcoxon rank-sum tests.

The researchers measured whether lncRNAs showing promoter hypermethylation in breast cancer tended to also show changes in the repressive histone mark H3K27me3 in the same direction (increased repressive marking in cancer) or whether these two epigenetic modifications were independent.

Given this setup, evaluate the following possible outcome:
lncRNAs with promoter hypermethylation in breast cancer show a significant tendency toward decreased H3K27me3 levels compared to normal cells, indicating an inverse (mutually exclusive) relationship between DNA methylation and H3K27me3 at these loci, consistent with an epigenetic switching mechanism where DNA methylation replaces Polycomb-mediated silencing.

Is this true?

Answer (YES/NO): NO